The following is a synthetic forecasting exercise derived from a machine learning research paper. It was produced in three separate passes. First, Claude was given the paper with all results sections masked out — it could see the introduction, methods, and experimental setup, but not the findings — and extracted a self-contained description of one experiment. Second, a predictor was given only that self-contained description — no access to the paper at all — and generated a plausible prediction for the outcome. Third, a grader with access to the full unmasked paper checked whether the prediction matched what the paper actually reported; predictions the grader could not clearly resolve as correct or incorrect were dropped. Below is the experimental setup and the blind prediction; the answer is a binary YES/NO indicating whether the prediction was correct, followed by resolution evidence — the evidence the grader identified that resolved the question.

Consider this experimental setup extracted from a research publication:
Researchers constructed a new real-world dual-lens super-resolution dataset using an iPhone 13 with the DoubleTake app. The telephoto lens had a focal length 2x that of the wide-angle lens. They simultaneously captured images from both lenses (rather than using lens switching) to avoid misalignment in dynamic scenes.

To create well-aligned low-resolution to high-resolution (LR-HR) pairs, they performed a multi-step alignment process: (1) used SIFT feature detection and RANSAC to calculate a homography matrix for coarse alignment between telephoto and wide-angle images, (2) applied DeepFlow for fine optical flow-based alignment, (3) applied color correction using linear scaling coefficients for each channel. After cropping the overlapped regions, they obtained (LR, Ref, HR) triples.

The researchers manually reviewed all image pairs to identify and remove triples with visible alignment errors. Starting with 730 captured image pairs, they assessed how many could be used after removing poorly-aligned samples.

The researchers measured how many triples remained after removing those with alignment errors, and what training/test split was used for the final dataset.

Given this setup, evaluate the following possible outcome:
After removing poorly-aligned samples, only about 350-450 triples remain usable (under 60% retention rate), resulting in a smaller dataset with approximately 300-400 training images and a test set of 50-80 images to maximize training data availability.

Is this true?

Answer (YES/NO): NO